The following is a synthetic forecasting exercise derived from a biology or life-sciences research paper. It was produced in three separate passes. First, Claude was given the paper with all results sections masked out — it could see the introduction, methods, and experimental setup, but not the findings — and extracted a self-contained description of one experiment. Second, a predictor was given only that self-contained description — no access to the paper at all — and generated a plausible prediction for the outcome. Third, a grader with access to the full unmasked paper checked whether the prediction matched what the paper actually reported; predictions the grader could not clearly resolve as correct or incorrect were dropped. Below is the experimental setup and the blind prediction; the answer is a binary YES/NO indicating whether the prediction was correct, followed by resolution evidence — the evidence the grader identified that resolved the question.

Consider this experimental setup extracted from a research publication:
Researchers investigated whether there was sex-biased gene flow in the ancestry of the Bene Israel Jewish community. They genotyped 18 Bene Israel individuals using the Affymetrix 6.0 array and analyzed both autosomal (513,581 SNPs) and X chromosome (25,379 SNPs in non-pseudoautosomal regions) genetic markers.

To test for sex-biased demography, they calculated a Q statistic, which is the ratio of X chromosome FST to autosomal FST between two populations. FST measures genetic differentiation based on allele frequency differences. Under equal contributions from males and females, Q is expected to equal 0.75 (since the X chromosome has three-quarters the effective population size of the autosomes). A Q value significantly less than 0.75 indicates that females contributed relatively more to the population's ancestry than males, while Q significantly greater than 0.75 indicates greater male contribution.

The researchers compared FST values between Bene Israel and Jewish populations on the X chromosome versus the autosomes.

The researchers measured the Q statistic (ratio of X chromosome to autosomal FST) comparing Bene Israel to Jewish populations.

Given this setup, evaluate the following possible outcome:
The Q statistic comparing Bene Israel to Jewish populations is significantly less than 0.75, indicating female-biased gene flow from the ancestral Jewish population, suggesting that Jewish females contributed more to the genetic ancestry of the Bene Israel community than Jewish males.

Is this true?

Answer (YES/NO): NO